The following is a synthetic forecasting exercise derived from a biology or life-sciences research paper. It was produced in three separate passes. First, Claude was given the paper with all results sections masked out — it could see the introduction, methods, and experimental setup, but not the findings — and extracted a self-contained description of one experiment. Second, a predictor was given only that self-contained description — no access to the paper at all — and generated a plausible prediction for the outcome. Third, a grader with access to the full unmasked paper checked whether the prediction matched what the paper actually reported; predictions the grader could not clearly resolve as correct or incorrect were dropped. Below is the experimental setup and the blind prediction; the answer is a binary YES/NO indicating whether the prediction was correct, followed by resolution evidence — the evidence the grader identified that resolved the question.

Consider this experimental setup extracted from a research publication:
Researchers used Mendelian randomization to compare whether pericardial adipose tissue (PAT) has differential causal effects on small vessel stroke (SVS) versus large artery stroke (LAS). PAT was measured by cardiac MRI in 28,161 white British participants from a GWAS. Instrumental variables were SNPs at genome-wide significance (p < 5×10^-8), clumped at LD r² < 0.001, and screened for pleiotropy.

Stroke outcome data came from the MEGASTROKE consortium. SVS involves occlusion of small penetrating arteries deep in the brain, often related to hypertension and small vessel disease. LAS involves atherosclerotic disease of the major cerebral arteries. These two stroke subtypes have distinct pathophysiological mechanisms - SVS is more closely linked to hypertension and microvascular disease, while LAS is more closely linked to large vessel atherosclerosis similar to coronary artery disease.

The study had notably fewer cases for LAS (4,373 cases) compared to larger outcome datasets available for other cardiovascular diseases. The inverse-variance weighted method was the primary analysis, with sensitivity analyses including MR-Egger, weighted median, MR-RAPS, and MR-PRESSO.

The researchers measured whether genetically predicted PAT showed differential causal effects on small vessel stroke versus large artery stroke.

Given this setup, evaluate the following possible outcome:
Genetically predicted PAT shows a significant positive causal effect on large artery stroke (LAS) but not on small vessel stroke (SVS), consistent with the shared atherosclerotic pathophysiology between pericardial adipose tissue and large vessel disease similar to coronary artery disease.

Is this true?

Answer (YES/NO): NO